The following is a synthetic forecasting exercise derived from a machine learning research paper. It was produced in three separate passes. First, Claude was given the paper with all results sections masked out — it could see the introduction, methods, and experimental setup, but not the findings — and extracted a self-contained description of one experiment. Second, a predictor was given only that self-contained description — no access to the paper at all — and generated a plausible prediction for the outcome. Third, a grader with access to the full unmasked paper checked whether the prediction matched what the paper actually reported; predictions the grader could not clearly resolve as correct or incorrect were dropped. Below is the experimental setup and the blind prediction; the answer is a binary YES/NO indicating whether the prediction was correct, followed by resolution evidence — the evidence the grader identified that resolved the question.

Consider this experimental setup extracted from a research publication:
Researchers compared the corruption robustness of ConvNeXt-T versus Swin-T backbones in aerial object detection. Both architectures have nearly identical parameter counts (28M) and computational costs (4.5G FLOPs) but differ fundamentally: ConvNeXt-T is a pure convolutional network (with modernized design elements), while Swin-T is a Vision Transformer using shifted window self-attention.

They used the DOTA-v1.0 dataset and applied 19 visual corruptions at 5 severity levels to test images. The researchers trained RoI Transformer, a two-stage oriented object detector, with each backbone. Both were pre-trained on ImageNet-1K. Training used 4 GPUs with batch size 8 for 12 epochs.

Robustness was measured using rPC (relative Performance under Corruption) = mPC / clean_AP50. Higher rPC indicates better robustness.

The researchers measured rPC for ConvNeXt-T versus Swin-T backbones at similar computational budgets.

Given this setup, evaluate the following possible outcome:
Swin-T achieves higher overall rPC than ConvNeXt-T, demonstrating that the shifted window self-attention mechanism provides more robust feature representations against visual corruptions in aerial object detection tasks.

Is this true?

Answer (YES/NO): NO